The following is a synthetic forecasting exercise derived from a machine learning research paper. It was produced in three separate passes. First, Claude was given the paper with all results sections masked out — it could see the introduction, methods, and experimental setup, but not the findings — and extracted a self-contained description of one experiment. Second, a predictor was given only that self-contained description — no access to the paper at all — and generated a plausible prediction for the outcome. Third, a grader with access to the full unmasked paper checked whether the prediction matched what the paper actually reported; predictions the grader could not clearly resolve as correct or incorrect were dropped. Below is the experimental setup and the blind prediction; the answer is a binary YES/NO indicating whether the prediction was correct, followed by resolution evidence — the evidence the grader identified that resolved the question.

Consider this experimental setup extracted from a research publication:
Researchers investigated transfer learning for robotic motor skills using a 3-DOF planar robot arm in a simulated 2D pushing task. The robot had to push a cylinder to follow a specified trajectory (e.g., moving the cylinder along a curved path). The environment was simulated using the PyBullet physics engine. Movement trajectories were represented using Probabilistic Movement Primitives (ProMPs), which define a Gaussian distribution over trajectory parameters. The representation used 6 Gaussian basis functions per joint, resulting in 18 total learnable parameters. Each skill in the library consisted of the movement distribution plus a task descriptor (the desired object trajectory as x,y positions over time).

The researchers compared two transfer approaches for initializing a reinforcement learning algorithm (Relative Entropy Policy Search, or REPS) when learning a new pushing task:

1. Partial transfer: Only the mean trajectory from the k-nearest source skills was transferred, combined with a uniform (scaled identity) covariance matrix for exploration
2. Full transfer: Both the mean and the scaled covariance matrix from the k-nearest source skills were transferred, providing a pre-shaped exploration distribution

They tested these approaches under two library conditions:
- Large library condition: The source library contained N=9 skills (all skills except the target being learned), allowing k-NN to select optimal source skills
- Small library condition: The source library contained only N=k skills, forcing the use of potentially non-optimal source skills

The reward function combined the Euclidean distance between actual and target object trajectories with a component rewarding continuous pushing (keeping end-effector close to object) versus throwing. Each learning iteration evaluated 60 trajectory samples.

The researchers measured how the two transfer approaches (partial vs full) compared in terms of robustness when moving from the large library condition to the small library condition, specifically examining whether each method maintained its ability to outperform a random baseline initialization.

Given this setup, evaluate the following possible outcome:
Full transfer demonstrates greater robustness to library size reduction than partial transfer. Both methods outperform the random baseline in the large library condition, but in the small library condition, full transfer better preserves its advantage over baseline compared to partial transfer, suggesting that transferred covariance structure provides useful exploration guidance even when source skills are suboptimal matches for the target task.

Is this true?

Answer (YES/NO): NO